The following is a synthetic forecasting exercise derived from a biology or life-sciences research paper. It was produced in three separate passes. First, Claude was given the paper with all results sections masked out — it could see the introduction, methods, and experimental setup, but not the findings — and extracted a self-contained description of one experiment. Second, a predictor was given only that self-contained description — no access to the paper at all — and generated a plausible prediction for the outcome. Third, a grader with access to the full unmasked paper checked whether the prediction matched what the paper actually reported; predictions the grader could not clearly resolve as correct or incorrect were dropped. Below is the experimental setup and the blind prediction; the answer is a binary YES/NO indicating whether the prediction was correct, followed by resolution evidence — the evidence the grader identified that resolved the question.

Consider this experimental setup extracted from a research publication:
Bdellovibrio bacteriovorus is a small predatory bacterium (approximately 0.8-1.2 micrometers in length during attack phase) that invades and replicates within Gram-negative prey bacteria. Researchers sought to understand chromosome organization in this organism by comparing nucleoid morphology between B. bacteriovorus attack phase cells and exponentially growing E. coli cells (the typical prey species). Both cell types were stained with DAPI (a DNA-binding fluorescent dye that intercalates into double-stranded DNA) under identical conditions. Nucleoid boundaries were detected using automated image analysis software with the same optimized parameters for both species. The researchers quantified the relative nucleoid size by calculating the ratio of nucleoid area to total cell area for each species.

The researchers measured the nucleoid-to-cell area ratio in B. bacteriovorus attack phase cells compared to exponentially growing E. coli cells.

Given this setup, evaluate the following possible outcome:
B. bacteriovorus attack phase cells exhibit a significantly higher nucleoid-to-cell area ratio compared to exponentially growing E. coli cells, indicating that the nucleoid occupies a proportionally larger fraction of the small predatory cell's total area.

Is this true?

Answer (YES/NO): NO